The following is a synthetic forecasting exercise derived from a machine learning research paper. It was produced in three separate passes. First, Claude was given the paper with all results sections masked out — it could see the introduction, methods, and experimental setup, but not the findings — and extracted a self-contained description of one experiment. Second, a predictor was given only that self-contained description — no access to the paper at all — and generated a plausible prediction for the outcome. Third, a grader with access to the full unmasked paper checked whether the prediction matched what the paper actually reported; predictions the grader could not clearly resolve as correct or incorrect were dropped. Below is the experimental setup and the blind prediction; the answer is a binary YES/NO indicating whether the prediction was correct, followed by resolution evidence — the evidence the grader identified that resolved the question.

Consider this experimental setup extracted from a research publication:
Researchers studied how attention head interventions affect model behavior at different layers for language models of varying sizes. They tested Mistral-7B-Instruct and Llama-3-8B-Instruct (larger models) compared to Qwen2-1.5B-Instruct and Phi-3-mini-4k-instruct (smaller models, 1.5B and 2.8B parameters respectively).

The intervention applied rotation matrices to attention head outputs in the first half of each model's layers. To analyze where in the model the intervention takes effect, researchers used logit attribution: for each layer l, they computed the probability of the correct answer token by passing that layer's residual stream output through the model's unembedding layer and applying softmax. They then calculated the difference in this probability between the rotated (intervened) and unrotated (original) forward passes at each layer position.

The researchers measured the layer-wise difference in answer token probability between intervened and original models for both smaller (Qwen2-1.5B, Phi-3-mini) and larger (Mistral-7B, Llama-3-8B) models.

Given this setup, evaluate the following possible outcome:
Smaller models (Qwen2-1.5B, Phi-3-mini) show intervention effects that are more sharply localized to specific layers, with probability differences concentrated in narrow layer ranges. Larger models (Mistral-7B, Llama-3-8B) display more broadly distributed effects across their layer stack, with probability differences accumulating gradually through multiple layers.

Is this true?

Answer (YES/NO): NO